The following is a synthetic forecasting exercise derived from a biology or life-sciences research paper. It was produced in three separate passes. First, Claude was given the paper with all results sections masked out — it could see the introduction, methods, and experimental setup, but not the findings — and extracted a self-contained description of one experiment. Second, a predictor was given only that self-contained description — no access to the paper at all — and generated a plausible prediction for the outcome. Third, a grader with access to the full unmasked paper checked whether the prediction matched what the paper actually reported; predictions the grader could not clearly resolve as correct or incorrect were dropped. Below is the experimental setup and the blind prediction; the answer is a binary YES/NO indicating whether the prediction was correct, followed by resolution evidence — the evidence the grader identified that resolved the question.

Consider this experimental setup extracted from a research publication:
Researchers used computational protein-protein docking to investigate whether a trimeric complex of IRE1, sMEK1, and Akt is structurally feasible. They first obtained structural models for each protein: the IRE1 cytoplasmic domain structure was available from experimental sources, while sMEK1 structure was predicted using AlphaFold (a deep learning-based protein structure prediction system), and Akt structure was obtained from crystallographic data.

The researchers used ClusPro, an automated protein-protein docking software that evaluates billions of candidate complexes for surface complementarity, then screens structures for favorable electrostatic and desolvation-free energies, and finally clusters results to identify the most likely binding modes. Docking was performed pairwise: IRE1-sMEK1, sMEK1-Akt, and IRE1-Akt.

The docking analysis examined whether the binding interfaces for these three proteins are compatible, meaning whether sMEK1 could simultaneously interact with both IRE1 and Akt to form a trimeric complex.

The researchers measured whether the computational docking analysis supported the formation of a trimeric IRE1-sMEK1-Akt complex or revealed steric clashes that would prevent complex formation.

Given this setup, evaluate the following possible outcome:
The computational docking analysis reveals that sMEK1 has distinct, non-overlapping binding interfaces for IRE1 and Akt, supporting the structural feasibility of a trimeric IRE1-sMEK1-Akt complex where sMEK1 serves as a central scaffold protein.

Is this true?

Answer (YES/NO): NO